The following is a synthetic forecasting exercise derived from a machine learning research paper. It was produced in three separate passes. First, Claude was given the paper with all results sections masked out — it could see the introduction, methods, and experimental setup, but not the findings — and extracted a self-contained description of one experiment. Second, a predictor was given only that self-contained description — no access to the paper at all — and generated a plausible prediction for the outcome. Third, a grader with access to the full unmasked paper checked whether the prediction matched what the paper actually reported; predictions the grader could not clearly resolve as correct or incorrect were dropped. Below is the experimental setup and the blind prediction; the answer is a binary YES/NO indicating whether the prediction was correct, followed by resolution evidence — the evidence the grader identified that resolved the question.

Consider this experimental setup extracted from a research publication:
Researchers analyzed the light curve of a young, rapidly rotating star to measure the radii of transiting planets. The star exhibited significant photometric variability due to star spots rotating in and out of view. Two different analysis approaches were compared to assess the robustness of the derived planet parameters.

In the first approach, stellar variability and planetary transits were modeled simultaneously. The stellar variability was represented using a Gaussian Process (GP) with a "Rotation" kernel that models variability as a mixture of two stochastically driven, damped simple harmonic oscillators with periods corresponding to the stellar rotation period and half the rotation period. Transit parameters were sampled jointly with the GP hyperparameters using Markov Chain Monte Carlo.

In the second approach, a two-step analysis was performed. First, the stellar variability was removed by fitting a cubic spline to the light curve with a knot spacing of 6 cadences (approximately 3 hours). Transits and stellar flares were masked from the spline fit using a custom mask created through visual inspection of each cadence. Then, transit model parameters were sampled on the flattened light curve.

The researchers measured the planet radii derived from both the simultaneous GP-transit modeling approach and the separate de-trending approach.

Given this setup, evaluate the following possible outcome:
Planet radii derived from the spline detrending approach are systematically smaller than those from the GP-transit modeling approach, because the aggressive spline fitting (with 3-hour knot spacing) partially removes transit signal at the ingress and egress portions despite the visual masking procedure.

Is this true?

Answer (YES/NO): NO